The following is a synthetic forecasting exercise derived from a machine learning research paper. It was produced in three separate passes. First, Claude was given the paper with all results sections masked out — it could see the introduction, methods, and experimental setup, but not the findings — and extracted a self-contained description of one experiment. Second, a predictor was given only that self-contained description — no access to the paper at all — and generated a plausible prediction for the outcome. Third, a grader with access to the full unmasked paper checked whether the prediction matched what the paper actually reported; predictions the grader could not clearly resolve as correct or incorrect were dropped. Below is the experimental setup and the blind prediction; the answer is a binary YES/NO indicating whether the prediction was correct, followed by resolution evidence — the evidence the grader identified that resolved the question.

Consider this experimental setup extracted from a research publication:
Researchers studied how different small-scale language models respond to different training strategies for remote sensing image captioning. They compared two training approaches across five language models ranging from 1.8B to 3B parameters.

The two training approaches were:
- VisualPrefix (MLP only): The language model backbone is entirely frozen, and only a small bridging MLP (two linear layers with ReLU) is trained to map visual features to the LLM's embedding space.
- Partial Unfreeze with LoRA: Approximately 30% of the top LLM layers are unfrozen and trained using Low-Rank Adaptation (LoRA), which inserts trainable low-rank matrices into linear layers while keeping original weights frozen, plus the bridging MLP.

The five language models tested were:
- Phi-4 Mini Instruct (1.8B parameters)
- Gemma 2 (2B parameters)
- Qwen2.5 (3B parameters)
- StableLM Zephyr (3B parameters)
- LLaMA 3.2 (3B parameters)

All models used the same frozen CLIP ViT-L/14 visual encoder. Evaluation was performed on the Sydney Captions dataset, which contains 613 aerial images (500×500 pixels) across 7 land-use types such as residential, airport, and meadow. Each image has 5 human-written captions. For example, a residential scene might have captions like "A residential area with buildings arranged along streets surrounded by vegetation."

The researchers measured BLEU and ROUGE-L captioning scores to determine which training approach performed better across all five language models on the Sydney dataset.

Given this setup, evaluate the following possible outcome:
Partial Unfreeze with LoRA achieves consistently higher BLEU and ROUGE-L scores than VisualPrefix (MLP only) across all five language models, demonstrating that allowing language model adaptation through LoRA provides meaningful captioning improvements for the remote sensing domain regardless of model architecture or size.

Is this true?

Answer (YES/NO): YES